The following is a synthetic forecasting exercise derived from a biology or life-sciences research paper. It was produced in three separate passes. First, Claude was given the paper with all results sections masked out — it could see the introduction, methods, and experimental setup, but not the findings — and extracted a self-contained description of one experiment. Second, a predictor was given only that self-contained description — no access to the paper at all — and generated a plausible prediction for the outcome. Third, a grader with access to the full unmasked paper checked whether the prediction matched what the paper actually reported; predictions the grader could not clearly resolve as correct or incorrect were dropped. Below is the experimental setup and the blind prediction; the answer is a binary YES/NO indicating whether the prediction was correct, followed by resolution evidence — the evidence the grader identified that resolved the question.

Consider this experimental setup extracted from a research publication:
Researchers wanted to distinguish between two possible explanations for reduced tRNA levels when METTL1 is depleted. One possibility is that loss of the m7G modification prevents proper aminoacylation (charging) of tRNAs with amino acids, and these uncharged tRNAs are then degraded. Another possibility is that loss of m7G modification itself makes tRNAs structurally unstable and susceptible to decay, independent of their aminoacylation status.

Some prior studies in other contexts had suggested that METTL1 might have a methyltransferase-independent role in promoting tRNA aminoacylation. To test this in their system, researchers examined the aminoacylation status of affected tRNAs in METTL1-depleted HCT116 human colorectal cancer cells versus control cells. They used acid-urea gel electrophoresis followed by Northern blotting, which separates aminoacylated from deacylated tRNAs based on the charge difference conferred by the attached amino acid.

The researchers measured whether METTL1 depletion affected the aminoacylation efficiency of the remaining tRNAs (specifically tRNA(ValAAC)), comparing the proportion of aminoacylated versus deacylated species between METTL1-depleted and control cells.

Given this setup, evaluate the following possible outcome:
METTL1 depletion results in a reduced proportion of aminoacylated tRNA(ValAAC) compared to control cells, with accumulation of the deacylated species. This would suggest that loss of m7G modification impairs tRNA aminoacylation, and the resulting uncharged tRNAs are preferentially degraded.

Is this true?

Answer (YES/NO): NO